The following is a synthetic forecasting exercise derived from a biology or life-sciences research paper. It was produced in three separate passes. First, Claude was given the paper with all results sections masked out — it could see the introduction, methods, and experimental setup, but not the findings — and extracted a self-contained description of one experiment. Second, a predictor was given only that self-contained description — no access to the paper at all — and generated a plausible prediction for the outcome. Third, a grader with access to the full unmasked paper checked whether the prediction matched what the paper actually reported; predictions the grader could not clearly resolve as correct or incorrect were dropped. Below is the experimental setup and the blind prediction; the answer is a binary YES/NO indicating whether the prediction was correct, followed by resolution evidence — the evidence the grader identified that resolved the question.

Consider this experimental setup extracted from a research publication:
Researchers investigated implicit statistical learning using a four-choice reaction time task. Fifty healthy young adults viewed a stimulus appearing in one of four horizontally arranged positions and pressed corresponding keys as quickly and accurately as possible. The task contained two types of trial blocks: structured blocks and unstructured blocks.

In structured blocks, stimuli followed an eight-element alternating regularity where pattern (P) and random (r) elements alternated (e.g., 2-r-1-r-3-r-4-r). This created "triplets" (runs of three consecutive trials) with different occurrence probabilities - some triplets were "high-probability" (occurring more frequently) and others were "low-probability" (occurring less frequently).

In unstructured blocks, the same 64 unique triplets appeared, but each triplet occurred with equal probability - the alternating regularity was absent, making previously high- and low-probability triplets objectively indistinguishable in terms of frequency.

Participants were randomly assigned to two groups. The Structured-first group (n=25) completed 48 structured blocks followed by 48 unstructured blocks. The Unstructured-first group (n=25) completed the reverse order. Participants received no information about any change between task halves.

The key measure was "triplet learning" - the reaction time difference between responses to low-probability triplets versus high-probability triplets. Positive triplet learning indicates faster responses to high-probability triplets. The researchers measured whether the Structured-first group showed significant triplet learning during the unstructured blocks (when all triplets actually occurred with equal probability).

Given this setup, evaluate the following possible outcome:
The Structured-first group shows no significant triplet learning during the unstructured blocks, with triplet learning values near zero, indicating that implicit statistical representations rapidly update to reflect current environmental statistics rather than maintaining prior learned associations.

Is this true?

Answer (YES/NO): NO